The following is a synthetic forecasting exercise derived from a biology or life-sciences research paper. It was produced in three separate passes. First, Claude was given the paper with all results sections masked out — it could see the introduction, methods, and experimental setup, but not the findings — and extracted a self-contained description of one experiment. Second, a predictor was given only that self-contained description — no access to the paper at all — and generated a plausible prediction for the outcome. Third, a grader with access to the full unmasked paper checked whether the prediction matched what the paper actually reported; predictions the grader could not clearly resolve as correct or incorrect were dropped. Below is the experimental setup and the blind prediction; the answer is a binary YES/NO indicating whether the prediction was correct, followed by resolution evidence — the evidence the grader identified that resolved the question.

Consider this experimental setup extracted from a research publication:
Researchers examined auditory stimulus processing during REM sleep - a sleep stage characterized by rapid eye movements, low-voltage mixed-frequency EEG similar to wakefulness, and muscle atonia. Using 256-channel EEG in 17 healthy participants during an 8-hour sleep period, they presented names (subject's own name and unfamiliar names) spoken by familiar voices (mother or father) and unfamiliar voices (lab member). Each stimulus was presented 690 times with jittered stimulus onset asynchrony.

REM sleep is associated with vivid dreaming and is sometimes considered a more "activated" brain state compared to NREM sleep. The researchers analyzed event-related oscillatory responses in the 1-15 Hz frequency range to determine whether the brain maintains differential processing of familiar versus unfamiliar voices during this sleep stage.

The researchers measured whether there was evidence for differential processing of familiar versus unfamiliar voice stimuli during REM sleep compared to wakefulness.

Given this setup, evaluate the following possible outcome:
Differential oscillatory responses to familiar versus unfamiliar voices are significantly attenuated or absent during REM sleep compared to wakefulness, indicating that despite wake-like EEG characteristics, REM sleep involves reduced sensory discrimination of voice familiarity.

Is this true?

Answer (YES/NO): NO